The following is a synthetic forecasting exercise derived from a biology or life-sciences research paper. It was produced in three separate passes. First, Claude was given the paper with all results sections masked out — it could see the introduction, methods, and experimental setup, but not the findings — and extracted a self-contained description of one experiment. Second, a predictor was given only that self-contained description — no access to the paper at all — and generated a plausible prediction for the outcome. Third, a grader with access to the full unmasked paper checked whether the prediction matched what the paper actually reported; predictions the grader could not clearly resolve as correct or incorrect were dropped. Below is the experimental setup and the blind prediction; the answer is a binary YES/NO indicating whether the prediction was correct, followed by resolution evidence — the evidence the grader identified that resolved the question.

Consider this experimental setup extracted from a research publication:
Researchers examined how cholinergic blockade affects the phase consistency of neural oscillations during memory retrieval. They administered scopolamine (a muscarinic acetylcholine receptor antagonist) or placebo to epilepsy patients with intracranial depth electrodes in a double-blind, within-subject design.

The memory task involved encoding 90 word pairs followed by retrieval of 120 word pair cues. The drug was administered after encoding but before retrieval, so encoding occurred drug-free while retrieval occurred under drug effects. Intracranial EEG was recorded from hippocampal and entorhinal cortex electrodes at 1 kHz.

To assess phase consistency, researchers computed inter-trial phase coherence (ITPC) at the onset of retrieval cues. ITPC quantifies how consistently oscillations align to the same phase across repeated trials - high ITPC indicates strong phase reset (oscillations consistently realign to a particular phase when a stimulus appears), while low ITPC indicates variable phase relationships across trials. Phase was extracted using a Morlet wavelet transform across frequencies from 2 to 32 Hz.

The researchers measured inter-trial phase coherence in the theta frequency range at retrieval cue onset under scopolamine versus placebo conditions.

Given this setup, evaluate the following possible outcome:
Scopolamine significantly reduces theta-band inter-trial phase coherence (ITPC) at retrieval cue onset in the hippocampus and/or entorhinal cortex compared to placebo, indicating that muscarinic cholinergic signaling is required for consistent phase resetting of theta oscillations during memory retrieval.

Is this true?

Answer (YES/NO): YES